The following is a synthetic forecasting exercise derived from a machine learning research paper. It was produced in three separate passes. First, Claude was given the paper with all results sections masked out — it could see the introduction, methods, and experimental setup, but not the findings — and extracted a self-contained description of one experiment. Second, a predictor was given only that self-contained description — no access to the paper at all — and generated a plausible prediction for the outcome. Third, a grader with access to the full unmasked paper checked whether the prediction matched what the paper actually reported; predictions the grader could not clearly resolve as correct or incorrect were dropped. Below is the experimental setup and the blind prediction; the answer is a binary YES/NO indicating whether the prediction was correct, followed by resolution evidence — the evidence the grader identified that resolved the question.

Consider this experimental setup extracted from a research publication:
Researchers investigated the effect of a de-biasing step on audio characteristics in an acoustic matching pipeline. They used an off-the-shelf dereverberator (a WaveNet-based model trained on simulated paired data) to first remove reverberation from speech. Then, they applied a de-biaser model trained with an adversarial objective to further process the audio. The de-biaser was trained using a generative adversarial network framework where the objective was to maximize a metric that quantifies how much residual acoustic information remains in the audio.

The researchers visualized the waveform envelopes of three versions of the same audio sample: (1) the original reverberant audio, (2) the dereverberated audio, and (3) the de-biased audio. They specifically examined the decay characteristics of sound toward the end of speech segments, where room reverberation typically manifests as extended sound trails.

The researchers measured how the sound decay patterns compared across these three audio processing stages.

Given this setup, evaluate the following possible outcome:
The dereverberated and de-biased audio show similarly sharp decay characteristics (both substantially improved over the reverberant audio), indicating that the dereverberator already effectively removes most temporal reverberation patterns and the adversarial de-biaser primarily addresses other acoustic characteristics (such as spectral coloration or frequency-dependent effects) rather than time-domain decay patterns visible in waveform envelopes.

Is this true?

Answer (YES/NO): NO